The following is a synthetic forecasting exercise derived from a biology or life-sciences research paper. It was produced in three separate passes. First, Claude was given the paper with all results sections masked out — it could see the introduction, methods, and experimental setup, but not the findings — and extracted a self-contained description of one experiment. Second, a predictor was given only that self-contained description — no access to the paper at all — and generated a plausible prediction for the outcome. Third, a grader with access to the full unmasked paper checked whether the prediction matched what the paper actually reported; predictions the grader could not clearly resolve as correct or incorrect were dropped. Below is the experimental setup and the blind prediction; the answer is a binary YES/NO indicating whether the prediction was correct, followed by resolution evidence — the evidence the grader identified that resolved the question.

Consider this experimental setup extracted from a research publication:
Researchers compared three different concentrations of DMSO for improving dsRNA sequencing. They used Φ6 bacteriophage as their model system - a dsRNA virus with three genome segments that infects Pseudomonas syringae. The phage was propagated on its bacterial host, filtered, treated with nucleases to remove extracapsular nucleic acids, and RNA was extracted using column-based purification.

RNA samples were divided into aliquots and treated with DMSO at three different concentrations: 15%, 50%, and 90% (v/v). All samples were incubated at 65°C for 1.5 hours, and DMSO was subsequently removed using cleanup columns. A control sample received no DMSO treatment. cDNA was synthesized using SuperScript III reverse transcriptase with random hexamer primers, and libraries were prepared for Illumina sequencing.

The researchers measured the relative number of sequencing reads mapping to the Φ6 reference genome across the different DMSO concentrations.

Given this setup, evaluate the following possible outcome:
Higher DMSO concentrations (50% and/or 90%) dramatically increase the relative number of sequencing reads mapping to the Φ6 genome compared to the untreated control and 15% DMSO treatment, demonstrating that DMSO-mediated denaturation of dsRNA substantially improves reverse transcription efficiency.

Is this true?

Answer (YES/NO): YES